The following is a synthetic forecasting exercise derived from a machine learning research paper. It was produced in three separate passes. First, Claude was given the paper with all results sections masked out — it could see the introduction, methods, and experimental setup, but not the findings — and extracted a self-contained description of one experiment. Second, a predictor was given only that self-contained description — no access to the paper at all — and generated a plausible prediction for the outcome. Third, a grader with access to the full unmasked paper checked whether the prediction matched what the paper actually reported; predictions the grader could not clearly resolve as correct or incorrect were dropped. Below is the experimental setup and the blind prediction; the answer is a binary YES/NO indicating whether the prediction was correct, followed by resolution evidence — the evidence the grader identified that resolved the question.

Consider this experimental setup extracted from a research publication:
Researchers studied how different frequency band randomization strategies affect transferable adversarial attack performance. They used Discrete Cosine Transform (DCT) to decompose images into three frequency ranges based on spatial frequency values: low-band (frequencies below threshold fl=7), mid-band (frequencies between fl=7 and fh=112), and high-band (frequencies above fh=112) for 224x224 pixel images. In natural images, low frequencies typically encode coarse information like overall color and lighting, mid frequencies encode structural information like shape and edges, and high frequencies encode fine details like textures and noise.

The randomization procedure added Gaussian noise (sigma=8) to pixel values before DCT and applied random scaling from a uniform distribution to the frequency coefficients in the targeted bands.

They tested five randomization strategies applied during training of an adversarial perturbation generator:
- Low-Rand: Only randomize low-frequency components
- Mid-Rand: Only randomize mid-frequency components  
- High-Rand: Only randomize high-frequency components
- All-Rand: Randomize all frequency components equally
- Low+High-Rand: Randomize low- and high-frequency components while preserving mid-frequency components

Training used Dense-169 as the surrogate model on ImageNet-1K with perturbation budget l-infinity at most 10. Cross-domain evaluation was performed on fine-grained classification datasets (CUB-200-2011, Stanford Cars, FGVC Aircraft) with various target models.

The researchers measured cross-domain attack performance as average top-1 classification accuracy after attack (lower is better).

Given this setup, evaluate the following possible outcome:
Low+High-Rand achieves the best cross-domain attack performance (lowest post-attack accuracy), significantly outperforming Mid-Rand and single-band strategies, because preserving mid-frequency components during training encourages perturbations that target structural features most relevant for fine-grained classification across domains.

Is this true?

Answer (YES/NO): NO